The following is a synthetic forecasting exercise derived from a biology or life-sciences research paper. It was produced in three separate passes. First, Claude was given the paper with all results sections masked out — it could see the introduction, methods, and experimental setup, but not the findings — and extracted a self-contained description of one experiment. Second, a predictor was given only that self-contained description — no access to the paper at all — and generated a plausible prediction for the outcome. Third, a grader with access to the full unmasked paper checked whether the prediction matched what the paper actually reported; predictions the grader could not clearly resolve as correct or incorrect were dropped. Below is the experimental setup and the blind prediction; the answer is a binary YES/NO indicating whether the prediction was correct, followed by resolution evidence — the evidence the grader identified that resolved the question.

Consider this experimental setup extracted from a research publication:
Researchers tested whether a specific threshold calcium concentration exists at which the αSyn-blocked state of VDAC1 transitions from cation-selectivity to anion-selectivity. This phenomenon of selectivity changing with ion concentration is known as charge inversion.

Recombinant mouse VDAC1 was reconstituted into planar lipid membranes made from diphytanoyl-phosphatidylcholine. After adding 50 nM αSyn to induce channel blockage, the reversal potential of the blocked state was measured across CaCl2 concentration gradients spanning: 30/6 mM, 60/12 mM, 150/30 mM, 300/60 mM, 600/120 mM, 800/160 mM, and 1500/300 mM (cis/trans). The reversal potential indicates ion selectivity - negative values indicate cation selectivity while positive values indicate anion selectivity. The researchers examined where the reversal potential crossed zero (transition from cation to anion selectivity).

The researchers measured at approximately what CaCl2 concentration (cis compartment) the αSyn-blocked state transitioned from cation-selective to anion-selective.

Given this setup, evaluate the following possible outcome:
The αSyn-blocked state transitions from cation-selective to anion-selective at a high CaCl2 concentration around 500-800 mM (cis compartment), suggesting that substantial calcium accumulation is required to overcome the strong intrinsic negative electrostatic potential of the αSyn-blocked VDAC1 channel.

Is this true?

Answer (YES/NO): NO